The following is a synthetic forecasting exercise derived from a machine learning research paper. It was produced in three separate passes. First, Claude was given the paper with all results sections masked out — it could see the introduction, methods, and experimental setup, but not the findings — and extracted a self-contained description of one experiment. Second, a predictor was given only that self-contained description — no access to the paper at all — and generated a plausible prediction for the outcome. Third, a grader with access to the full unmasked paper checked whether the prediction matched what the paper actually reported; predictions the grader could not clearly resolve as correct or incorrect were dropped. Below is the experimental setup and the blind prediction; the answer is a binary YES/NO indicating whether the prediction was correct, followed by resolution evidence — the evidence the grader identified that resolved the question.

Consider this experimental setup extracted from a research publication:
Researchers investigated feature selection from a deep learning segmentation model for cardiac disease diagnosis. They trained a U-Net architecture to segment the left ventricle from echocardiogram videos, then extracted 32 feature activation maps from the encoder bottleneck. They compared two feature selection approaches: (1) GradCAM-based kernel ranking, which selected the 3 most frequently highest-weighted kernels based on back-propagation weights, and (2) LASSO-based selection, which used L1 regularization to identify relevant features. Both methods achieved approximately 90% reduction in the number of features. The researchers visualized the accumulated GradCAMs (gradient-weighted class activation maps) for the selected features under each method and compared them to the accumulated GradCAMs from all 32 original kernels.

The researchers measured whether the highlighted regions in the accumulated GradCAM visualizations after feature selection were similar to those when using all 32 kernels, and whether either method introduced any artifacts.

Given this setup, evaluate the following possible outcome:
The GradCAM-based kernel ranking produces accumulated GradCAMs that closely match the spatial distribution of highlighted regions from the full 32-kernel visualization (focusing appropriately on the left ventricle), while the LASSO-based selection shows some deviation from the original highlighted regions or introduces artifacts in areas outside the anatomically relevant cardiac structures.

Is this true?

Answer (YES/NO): NO